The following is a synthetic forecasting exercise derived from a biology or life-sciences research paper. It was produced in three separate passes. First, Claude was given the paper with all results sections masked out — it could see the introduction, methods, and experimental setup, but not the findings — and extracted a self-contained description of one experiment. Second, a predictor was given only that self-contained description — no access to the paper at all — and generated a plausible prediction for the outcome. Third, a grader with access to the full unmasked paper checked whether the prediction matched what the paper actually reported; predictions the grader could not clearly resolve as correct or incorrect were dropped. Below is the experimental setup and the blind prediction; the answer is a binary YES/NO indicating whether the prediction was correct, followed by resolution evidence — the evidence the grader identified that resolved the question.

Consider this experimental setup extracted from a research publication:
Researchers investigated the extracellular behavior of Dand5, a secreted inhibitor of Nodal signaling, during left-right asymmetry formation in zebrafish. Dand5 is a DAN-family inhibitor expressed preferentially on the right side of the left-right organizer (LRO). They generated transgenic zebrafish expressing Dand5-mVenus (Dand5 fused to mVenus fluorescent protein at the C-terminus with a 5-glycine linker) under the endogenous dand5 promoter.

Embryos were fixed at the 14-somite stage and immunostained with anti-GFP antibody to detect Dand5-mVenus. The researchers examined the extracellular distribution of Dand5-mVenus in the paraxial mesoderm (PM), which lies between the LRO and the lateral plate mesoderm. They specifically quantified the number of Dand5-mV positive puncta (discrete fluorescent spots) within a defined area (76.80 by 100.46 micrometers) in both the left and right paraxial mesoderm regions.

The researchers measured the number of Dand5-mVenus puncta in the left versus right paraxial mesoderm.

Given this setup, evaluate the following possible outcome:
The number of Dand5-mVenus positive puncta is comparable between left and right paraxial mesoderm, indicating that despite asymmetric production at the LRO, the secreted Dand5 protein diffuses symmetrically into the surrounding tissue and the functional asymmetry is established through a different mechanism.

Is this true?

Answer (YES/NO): NO